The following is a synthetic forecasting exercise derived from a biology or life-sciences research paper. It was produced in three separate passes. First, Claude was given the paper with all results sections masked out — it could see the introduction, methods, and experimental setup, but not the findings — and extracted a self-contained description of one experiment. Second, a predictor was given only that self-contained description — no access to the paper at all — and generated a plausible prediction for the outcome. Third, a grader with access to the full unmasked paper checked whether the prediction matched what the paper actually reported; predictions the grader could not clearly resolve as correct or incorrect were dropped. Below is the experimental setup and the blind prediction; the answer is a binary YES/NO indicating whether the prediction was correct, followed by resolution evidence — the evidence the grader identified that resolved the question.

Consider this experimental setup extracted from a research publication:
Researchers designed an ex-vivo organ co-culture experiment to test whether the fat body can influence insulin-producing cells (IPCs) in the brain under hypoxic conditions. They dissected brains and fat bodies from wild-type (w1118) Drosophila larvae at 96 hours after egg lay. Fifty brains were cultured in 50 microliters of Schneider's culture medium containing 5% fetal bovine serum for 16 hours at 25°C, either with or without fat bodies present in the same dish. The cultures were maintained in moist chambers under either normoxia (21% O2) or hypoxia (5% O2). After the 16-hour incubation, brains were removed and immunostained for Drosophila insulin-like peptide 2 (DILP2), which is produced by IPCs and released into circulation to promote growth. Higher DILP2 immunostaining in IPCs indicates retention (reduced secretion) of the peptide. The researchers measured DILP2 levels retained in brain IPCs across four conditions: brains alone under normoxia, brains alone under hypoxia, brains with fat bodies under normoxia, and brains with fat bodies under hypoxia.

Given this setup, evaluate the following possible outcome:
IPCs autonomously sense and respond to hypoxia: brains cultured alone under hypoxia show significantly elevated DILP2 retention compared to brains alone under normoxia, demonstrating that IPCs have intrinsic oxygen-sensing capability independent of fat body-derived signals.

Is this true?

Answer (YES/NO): NO